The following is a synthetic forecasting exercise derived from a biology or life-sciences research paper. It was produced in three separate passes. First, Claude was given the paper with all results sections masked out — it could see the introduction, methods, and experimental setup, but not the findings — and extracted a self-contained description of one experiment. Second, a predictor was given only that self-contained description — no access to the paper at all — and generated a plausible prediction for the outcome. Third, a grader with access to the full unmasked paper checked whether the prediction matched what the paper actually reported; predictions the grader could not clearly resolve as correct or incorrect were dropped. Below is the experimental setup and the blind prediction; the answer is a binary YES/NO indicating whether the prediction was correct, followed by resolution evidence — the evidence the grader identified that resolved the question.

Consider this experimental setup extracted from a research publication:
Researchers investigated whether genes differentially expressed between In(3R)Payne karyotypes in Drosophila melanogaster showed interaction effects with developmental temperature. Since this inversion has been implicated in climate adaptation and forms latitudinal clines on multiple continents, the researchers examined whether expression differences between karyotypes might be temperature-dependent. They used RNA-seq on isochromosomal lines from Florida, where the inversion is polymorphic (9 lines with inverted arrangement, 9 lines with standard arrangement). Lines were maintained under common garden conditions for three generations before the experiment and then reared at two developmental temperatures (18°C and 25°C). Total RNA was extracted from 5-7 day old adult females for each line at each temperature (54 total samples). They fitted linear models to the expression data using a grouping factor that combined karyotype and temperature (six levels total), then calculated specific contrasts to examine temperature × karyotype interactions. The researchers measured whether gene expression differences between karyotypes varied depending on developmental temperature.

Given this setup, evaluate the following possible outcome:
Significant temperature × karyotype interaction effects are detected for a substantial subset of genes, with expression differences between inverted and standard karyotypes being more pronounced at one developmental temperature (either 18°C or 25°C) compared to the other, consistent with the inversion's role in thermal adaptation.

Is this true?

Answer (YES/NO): YES